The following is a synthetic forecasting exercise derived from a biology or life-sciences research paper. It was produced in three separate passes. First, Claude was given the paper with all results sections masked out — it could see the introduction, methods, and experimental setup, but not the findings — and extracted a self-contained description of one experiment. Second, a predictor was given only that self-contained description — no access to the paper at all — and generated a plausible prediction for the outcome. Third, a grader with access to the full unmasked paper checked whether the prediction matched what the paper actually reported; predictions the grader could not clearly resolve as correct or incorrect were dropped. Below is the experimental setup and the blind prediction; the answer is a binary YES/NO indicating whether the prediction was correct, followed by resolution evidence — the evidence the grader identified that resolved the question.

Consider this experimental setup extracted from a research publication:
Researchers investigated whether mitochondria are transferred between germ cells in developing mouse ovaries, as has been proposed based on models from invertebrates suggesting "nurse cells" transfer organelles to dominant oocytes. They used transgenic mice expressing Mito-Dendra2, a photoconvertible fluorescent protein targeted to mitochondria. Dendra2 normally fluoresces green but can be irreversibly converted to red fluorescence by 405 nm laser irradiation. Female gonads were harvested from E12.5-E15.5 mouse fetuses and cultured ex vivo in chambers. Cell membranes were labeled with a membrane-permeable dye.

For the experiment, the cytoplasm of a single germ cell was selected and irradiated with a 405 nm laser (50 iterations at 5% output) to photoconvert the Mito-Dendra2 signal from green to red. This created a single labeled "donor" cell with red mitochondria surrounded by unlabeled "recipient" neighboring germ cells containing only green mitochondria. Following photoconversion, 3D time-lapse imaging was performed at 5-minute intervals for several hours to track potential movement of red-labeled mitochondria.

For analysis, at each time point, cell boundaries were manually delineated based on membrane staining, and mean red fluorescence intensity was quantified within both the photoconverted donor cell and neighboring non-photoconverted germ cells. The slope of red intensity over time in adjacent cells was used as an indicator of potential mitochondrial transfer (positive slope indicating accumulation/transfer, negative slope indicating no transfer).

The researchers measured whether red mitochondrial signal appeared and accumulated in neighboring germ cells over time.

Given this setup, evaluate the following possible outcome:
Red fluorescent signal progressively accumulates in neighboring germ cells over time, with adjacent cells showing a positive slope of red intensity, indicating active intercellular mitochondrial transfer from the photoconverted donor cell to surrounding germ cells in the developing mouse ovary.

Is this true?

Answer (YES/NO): NO